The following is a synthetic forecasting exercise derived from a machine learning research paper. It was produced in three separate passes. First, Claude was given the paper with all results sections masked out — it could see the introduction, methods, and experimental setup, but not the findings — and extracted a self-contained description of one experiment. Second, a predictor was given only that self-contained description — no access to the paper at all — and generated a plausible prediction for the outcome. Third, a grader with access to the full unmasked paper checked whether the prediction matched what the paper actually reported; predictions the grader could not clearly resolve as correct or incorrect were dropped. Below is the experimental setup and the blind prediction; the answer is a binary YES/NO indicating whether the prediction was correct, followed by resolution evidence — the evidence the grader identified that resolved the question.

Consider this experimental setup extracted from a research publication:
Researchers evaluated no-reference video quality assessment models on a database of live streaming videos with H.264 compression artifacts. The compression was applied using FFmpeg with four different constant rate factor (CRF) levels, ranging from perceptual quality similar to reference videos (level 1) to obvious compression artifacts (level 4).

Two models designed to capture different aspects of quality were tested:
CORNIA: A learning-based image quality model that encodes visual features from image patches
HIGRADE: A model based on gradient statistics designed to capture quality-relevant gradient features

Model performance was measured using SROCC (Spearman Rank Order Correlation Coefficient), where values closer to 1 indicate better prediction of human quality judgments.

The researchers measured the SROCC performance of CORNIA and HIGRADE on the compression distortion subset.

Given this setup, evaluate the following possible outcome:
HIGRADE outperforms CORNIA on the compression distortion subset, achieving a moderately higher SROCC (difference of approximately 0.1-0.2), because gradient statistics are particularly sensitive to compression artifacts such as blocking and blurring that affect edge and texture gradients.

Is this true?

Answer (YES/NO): NO